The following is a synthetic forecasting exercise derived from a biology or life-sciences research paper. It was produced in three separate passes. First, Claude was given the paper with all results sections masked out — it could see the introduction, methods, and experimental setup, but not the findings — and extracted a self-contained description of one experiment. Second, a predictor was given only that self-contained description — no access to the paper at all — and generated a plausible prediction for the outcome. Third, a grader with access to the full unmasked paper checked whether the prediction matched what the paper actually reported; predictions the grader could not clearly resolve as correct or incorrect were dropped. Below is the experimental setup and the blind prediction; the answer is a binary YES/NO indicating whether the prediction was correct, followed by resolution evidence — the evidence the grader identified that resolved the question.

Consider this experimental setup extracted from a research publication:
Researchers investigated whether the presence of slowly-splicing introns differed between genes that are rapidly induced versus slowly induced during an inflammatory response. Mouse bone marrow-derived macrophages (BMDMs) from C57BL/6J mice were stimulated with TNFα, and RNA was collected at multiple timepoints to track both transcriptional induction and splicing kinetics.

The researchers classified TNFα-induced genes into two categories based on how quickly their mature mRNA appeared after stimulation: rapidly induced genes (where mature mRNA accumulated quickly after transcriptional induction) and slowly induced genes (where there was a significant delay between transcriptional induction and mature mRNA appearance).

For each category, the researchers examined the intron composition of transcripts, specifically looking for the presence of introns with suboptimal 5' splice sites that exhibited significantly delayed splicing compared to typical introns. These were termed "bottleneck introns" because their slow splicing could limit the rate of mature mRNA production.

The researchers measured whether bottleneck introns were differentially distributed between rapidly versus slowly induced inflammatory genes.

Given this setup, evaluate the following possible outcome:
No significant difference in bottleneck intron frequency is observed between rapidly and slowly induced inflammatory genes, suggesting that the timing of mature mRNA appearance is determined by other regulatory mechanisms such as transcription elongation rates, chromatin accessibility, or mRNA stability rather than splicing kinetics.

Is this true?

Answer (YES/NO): NO